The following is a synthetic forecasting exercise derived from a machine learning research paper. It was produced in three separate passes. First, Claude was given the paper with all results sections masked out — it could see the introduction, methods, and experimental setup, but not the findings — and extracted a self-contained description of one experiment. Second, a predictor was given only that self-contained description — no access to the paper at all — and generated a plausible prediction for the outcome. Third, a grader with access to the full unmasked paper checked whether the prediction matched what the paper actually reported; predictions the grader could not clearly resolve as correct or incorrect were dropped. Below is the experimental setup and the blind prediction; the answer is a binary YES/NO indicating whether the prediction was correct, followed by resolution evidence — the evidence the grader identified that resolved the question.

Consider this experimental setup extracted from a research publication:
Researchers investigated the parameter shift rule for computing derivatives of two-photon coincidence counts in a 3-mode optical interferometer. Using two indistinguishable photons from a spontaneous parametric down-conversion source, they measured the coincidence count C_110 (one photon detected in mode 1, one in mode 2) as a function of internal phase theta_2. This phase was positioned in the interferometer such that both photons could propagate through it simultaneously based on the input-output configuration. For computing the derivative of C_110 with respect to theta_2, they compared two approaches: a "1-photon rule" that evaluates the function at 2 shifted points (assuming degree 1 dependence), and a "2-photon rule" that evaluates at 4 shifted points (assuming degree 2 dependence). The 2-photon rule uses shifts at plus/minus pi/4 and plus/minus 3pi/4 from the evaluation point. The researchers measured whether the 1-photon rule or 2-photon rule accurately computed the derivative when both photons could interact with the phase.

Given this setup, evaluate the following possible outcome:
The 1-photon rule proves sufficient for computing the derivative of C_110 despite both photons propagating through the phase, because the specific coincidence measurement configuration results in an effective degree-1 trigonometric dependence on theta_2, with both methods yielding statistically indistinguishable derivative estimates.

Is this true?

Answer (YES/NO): NO